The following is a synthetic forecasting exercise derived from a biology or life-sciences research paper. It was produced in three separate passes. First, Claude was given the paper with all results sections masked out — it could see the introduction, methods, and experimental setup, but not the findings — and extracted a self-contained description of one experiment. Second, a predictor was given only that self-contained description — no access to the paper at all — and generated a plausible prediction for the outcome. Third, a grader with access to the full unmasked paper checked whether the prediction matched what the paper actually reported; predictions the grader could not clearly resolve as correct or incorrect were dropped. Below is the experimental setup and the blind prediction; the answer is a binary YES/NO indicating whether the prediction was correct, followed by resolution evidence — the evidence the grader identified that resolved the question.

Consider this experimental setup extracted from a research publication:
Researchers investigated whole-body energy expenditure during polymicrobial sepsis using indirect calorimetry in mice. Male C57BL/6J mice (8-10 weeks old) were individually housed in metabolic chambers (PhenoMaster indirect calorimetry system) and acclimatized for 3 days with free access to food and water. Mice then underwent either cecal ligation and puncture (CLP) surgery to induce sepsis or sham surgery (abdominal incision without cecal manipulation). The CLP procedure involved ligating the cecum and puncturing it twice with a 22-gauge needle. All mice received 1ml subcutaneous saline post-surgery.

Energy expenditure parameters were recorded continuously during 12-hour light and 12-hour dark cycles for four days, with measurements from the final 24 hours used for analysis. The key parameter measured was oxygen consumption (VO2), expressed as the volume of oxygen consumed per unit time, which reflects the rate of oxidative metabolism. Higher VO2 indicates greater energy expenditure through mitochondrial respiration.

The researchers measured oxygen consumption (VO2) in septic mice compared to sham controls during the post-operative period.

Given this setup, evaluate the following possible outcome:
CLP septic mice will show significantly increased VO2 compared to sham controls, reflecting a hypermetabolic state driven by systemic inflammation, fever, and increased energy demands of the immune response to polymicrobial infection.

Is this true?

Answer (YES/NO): NO